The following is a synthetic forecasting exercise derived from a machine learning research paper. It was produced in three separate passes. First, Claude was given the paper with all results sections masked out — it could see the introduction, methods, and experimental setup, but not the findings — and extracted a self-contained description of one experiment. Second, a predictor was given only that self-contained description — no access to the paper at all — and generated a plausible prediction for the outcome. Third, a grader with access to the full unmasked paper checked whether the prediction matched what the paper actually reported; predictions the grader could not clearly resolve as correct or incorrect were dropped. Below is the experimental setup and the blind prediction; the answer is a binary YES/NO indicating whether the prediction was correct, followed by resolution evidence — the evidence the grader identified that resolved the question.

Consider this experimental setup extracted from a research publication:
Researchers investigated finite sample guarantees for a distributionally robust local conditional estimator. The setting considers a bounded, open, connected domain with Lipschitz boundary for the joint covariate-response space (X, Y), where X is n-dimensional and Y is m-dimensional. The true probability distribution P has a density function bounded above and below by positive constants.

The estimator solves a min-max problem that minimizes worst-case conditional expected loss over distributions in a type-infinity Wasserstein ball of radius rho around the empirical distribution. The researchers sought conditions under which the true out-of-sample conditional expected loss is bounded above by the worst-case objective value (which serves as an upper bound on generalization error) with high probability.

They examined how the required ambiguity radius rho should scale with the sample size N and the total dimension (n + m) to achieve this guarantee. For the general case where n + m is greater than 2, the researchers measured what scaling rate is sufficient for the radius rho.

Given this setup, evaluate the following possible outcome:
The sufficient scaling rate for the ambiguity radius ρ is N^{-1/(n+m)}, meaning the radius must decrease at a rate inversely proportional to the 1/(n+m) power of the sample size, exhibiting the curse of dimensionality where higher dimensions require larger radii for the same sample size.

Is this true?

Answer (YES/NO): NO